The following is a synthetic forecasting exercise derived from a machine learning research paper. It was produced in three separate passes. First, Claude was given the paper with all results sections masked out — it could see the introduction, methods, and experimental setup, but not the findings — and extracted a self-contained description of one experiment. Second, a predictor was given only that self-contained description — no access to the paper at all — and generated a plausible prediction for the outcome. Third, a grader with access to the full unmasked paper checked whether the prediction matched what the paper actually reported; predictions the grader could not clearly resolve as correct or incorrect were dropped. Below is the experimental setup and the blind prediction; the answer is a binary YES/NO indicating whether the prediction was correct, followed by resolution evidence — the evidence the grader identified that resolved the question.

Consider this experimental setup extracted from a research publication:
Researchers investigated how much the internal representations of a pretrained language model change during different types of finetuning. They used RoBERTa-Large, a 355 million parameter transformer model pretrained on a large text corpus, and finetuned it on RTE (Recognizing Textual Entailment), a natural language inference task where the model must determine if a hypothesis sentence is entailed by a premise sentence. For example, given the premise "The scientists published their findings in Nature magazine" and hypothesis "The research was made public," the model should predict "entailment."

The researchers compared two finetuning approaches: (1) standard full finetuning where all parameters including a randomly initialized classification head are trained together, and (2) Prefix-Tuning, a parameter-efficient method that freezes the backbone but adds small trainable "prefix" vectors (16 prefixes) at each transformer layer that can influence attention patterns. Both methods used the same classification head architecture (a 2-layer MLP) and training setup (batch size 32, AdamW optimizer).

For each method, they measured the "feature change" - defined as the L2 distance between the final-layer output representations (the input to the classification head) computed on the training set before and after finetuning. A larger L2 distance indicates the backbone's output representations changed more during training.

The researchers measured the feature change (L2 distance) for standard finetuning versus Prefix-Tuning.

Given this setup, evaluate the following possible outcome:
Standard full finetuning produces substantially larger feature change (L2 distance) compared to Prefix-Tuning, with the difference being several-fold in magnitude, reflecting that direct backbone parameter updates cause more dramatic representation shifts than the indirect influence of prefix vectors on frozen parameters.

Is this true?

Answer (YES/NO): NO